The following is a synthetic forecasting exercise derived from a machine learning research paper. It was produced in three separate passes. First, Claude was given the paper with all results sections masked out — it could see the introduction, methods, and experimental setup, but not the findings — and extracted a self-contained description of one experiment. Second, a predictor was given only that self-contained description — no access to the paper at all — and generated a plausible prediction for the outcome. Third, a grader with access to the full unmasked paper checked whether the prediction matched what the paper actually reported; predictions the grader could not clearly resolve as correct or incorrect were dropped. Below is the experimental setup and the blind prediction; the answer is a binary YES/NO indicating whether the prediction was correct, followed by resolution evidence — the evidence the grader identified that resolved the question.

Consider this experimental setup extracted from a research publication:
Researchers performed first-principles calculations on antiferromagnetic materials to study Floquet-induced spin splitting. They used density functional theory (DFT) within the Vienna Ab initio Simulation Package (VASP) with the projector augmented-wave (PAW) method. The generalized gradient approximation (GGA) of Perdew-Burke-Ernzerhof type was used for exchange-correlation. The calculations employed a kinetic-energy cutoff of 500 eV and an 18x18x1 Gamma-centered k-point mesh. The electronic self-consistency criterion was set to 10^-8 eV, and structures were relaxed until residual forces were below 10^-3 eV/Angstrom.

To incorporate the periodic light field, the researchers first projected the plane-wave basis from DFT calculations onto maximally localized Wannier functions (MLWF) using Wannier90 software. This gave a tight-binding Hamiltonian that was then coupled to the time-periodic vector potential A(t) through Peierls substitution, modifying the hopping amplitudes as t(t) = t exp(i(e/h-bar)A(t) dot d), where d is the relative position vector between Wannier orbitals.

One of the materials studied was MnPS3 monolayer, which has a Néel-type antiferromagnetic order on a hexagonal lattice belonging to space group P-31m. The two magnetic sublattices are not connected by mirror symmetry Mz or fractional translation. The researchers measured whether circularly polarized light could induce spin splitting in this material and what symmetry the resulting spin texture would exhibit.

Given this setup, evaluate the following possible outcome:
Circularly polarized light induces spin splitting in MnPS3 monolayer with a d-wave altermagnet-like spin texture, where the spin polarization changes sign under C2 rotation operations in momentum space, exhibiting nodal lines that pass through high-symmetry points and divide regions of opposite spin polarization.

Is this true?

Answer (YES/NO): NO